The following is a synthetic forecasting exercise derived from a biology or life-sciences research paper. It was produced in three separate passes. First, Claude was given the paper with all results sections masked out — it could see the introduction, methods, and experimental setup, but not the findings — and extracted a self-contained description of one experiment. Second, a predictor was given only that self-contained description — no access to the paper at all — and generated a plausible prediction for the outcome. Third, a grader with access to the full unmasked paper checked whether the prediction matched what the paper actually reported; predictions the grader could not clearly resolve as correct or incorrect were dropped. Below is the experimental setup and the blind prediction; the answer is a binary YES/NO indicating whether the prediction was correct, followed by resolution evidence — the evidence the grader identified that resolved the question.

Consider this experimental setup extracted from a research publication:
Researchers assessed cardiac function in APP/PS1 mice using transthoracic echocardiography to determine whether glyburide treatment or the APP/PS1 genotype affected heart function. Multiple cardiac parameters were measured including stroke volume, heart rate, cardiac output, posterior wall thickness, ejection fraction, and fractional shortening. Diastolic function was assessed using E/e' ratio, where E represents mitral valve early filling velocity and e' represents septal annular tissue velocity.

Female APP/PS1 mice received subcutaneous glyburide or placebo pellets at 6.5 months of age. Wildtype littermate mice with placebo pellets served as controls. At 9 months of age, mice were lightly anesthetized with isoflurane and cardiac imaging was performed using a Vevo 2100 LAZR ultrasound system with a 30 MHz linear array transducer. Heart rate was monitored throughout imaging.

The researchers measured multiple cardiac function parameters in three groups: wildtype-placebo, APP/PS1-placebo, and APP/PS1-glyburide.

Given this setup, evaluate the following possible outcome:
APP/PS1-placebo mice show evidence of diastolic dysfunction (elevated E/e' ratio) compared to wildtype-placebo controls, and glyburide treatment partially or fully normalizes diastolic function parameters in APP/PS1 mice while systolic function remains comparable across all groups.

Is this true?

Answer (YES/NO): NO